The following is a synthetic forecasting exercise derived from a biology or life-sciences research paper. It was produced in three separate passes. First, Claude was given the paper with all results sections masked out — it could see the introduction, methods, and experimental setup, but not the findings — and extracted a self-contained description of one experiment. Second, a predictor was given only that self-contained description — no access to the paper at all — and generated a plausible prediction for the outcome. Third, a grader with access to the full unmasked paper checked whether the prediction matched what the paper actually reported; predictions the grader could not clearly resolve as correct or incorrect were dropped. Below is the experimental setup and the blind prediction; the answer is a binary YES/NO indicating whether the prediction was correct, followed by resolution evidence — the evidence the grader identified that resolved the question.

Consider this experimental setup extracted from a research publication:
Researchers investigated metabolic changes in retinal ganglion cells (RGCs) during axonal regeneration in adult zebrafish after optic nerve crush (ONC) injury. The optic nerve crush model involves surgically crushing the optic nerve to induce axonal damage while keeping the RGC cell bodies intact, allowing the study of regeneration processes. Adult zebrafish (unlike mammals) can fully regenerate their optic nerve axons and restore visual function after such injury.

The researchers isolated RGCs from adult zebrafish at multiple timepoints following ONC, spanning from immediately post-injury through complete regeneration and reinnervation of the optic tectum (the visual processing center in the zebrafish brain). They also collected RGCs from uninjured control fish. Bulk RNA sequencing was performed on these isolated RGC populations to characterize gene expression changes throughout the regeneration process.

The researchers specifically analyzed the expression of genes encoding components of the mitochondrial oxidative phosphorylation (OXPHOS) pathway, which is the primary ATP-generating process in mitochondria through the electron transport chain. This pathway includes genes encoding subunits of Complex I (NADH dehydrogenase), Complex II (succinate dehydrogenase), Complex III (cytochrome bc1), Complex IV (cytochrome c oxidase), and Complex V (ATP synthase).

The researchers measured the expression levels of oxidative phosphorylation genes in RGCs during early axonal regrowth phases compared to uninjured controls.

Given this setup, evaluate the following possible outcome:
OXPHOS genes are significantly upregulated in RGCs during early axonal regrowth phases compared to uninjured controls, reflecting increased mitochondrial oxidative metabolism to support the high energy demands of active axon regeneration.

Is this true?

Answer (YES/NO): NO